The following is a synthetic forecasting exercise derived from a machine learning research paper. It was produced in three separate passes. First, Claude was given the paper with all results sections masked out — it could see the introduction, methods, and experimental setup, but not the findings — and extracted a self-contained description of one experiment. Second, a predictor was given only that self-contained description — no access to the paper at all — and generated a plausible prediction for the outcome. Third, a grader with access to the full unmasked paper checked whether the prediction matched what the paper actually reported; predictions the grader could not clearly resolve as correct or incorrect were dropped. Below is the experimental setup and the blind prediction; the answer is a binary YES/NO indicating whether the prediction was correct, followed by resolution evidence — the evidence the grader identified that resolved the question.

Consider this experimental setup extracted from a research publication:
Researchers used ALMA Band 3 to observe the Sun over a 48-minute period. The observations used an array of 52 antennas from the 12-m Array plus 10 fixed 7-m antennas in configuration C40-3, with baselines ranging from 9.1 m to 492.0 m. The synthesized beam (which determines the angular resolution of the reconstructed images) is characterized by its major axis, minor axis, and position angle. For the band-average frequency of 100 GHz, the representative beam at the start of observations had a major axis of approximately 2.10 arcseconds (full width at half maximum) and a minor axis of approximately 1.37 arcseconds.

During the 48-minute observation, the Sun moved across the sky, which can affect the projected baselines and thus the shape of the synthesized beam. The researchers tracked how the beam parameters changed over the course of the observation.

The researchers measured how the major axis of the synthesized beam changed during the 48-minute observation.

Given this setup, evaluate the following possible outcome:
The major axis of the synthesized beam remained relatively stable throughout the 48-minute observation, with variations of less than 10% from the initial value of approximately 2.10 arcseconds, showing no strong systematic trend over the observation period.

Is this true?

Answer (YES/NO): NO